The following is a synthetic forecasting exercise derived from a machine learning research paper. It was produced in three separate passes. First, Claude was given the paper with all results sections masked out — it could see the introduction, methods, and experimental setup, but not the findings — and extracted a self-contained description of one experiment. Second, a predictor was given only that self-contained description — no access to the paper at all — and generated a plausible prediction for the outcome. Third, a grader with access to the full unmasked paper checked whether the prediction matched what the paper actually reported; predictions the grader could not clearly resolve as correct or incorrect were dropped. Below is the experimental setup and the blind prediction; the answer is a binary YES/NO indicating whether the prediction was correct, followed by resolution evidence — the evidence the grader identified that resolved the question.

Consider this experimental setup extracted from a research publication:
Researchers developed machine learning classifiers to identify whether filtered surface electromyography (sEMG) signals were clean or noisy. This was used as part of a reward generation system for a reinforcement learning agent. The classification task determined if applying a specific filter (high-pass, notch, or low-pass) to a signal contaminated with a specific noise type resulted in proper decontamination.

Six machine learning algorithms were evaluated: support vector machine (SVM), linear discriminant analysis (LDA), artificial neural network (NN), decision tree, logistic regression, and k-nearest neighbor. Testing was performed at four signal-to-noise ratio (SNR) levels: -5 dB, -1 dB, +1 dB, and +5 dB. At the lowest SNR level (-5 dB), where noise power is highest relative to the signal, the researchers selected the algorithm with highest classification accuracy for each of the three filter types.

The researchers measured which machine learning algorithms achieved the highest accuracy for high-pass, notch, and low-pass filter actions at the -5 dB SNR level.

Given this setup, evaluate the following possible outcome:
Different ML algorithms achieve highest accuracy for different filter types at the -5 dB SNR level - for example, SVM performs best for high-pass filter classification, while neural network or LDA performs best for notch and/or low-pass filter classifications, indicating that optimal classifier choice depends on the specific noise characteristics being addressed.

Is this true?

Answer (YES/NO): NO